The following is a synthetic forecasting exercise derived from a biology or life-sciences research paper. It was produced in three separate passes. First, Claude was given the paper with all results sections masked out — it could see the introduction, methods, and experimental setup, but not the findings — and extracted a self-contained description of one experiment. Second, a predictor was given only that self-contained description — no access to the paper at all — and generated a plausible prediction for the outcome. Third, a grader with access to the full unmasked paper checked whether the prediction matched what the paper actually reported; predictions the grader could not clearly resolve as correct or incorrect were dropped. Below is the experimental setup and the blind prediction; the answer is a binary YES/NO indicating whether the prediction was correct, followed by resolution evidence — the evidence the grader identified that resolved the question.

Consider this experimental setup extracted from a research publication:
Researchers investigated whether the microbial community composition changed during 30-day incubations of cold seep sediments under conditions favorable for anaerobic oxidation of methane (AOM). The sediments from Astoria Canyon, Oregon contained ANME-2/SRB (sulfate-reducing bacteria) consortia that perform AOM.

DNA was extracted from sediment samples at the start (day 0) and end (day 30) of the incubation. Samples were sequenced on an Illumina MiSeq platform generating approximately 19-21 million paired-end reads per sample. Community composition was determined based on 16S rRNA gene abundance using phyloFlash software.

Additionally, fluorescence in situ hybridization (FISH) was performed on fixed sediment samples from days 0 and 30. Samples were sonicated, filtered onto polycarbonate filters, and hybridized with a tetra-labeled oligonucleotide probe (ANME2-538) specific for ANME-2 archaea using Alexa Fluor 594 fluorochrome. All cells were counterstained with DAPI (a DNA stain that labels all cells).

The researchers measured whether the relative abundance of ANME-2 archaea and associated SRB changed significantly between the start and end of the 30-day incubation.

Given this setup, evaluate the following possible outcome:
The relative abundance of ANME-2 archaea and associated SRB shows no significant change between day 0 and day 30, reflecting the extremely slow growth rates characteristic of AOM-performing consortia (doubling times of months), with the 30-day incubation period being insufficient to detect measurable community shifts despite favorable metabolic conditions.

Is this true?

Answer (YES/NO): YES